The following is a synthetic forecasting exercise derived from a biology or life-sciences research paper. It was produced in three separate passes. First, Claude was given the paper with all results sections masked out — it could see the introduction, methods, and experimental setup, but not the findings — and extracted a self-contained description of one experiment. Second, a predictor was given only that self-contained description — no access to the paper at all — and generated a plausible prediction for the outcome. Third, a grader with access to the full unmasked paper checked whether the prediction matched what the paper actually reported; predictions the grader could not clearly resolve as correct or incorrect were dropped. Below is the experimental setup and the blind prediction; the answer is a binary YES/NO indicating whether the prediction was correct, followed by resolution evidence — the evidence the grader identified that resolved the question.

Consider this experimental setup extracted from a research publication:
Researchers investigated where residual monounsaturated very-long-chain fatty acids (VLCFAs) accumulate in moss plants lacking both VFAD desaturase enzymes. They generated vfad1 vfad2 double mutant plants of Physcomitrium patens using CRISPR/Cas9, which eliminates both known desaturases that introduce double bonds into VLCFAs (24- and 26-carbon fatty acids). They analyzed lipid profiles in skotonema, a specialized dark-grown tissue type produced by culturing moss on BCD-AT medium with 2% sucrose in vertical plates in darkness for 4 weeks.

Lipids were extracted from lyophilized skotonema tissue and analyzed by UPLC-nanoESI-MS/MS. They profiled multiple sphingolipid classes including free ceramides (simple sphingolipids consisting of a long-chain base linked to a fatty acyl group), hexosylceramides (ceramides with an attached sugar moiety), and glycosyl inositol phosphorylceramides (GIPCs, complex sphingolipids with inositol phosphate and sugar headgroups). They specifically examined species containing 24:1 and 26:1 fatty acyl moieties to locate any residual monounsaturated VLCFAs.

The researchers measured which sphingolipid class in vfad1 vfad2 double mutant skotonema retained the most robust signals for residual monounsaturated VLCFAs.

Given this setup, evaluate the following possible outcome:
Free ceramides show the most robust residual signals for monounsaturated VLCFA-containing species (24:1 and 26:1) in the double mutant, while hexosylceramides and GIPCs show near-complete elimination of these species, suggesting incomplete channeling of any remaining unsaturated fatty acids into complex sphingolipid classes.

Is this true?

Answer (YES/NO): YES